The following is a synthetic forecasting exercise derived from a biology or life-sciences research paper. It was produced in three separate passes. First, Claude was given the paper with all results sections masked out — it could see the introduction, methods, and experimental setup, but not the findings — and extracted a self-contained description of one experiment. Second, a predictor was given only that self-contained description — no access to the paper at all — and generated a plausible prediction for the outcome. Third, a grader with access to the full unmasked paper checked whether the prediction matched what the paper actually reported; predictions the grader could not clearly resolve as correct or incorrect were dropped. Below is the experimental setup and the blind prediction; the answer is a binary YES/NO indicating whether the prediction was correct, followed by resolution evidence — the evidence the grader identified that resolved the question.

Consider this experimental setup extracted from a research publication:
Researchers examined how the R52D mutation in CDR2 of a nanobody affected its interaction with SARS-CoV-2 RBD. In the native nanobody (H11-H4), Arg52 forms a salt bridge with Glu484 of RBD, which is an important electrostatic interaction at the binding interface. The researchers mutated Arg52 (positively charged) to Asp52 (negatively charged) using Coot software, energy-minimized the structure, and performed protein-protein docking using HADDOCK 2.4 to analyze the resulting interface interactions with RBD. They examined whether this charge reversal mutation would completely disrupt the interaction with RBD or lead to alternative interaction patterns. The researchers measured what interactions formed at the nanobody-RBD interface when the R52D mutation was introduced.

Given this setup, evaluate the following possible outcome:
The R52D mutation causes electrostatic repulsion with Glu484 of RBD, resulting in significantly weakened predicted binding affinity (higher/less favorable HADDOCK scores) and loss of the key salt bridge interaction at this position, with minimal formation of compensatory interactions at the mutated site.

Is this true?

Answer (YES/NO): NO